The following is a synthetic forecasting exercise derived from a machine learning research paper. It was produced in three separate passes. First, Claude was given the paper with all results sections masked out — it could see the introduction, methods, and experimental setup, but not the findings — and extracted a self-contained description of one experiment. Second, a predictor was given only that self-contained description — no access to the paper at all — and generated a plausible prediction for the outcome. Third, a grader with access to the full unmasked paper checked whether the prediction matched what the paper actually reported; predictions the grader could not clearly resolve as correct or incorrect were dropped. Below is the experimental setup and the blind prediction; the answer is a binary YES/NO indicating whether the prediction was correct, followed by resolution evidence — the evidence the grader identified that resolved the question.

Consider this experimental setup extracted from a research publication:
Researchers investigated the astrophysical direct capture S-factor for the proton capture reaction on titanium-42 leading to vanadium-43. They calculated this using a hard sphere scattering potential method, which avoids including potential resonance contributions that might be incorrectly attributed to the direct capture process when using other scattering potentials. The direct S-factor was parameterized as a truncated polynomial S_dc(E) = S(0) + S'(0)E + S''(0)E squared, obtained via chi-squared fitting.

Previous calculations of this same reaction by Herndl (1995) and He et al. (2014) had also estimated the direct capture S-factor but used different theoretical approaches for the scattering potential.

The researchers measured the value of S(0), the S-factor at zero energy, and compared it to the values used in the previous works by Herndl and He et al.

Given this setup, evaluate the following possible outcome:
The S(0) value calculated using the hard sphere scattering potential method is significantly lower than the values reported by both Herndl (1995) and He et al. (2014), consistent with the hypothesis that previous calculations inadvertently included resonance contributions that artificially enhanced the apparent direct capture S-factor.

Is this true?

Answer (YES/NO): YES